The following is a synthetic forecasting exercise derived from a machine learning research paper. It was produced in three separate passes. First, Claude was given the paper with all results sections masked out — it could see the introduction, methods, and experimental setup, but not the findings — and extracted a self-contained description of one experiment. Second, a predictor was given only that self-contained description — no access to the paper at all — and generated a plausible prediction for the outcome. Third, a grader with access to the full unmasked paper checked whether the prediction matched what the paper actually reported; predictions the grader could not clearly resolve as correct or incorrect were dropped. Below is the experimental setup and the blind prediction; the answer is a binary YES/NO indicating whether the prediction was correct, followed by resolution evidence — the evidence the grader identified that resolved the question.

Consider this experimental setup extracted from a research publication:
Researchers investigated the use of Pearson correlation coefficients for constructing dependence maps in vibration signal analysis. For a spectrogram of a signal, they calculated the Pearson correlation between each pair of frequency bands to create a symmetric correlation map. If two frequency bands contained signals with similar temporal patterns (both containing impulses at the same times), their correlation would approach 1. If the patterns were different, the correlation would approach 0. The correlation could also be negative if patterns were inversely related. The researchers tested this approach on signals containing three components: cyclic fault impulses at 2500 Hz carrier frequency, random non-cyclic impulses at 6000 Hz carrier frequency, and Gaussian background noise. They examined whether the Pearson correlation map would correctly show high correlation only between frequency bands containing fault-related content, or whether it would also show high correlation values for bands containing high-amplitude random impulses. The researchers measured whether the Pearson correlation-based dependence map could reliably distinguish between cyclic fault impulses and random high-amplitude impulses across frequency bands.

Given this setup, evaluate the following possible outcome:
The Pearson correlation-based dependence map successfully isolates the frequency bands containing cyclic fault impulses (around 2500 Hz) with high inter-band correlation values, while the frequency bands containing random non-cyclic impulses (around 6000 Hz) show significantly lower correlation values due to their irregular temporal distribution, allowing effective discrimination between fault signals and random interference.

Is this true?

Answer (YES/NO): NO